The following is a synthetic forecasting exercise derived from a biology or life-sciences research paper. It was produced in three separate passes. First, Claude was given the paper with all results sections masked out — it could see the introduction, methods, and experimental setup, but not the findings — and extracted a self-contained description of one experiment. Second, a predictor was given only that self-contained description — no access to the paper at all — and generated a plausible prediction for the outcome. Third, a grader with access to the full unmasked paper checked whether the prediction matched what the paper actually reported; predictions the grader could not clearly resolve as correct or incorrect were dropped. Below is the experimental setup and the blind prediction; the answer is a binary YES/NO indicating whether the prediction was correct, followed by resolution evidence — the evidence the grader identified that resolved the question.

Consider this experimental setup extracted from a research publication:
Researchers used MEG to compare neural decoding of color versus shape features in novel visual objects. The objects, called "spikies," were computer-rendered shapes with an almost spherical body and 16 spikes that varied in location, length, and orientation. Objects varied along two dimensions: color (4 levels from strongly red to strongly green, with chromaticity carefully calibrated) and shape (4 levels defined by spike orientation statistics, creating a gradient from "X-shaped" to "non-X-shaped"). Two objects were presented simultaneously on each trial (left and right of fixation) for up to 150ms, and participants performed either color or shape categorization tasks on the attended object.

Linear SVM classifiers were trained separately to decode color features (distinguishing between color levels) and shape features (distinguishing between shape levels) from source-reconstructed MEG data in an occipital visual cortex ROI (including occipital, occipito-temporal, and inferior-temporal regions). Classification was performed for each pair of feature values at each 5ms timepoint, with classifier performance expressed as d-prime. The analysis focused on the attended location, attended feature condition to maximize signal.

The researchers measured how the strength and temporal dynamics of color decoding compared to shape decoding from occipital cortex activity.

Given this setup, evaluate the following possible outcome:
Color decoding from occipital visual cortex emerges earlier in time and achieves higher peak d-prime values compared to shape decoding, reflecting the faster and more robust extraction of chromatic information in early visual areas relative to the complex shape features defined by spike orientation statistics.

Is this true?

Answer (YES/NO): NO